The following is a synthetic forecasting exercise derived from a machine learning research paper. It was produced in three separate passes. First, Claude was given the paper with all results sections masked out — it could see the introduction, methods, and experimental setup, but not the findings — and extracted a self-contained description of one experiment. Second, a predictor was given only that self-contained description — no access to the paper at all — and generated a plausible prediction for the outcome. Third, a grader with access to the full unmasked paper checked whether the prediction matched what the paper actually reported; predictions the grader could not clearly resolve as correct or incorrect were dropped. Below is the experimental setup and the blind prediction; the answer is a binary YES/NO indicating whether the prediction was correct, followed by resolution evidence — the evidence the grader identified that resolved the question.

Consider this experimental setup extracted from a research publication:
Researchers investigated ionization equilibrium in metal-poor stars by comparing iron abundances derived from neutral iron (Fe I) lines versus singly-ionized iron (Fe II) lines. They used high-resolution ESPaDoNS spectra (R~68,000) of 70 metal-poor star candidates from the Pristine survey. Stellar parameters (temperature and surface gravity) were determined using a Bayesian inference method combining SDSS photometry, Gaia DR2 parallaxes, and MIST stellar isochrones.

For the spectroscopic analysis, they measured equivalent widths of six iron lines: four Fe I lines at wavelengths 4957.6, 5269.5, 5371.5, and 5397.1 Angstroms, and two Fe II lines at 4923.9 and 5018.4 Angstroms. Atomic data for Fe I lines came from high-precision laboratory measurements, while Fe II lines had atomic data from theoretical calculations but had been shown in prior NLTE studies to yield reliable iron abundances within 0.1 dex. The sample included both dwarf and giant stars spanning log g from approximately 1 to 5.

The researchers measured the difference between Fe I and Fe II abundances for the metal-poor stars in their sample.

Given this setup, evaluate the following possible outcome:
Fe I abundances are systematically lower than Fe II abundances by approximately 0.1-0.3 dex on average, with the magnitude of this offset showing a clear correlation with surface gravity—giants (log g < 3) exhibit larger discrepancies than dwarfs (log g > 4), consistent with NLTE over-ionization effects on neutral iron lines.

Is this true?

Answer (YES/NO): NO